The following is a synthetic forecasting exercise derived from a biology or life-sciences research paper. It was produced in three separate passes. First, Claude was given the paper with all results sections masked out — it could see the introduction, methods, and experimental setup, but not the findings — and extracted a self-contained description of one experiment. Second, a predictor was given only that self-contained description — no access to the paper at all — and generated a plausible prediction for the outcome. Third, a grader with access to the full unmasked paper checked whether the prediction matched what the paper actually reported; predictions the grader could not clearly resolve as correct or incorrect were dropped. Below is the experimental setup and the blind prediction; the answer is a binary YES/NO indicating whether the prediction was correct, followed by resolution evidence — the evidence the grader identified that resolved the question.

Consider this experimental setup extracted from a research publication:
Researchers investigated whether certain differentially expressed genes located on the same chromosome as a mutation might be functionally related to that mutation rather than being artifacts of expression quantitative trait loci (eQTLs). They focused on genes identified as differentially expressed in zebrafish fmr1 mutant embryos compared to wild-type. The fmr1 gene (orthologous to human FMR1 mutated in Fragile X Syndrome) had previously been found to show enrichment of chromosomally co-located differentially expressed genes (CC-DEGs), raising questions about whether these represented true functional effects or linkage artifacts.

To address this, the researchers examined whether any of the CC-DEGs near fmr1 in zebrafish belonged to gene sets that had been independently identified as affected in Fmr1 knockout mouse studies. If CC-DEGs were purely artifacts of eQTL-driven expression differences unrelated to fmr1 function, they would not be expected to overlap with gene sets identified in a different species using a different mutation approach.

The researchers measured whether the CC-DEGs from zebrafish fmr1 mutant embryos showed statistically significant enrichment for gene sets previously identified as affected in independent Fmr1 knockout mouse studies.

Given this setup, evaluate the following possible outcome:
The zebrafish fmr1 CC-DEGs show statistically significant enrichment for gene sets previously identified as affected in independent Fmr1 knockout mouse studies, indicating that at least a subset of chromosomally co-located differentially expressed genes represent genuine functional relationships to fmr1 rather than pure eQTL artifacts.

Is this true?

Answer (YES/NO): YES